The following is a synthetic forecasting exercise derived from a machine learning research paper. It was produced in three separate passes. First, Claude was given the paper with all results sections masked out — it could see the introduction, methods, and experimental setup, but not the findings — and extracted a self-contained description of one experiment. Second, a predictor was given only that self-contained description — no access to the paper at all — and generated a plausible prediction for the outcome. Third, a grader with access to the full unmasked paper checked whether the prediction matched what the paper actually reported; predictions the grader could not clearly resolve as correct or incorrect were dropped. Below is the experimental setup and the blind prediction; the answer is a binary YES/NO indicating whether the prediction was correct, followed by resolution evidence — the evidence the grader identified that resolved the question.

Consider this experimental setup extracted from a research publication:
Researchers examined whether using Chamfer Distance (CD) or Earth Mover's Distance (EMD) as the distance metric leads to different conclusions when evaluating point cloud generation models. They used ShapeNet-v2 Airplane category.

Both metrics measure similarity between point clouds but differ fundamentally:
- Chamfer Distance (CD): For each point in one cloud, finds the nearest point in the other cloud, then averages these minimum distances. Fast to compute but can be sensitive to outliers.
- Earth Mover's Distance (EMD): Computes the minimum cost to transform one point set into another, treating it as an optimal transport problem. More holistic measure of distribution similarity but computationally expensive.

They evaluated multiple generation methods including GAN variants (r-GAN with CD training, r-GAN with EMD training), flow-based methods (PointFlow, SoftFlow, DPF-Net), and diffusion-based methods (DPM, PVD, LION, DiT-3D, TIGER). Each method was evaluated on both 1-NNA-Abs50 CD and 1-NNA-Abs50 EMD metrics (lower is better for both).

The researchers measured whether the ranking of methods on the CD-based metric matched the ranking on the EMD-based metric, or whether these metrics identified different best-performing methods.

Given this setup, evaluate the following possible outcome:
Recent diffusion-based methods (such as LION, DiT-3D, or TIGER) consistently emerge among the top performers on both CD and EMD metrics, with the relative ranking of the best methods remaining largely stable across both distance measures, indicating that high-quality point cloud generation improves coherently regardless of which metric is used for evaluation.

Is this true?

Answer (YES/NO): NO